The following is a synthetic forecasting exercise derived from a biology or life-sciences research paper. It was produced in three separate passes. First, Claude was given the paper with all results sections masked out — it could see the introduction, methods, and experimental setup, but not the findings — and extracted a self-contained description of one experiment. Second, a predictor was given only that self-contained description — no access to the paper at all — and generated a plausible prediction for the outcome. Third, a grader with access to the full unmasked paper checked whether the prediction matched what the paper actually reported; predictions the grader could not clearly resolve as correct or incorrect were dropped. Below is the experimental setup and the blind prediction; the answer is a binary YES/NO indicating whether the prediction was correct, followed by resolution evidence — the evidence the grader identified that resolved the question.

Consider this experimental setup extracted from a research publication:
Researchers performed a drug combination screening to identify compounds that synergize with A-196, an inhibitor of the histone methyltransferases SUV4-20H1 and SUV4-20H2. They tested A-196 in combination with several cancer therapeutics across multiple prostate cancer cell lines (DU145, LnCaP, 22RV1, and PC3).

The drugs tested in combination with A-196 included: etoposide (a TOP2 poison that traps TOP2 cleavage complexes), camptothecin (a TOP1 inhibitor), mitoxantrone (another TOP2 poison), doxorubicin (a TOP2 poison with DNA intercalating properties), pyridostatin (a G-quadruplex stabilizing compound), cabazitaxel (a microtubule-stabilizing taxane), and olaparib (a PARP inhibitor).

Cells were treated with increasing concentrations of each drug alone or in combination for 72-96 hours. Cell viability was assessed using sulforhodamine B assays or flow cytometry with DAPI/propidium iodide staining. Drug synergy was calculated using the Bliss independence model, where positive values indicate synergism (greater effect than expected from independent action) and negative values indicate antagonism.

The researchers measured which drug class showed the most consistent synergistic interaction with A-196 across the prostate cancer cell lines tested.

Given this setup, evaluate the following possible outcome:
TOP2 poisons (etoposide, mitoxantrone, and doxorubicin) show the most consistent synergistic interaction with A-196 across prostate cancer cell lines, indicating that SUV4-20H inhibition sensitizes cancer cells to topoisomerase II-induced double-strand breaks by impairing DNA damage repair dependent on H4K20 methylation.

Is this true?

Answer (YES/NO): YES